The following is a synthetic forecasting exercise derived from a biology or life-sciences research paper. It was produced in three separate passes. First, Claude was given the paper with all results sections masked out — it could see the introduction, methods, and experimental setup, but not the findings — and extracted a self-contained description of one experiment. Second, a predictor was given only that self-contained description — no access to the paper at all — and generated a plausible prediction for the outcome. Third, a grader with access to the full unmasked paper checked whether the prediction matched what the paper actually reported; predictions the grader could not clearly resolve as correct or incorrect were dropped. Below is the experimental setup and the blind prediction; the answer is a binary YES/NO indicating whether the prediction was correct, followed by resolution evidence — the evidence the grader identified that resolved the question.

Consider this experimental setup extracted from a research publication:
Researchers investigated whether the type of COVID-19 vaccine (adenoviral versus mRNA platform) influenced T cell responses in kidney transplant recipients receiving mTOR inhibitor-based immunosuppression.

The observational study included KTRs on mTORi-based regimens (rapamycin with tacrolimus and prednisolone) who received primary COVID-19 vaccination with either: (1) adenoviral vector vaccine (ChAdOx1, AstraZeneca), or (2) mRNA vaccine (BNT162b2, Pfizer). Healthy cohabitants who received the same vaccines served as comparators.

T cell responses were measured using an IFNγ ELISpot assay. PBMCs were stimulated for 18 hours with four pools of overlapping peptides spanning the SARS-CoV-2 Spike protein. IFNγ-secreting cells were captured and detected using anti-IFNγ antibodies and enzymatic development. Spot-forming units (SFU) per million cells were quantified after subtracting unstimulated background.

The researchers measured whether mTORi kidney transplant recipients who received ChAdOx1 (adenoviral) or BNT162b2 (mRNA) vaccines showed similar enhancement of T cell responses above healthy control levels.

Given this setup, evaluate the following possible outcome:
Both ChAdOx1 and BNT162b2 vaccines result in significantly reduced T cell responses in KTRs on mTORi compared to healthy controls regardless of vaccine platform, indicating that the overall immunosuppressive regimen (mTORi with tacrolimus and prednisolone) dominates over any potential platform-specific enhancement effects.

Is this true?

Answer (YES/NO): NO